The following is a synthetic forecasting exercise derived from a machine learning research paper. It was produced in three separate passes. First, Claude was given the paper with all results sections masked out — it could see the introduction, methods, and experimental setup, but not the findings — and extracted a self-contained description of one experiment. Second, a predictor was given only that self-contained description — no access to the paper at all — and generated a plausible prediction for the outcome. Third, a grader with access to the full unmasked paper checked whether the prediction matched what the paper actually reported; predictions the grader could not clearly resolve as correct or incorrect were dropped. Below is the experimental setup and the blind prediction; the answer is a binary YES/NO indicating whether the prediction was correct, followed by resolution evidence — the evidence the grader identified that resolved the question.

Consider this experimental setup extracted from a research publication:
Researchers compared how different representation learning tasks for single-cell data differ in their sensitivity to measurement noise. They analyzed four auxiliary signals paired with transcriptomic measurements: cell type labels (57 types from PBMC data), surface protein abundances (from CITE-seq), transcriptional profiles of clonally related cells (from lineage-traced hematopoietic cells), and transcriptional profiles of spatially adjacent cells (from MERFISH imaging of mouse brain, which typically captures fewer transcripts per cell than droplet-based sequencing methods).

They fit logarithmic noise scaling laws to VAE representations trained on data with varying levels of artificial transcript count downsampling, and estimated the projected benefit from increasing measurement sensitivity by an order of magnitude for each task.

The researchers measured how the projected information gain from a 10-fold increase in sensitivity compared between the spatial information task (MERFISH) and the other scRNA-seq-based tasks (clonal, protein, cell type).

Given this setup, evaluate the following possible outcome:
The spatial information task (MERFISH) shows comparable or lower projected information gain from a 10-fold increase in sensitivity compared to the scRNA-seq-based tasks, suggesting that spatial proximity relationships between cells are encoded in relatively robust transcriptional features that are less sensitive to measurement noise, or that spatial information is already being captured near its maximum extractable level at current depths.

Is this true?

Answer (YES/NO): NO